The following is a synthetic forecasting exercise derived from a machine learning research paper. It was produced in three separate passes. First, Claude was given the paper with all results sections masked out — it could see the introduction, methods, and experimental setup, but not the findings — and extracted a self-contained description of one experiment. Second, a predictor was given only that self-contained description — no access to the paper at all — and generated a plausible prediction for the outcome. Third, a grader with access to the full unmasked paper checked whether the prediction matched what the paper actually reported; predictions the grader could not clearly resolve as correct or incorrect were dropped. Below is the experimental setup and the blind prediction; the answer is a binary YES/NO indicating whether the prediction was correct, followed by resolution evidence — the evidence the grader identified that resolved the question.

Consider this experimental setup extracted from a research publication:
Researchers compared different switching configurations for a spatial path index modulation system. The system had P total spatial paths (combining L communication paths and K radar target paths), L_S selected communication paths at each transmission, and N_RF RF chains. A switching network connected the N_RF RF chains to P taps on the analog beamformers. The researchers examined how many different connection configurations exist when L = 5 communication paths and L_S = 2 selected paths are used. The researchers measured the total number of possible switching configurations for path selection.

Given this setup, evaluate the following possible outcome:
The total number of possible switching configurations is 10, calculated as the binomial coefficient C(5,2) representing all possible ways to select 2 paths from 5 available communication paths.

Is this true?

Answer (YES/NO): YES